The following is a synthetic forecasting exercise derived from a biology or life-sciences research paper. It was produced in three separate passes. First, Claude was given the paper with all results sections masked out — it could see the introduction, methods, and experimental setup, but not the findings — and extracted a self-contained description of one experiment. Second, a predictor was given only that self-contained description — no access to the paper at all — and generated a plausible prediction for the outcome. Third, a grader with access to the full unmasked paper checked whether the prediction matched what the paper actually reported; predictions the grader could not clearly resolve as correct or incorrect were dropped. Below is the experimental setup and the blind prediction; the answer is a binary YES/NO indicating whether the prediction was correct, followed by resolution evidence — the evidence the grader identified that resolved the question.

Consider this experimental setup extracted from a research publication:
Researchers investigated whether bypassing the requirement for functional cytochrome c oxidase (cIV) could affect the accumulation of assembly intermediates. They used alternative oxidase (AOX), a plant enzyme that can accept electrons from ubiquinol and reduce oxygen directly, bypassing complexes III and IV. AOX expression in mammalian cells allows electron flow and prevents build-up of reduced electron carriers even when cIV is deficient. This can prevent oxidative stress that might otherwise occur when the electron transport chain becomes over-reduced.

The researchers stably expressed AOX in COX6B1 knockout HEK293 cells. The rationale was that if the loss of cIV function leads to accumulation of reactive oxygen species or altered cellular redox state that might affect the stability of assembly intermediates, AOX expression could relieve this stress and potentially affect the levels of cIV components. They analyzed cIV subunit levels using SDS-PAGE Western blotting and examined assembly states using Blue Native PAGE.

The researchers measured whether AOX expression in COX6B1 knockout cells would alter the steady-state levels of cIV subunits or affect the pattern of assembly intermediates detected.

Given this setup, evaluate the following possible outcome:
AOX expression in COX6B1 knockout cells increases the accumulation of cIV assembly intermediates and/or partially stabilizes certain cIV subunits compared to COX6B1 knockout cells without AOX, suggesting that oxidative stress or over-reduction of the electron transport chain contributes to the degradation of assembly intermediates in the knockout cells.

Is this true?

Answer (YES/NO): YES